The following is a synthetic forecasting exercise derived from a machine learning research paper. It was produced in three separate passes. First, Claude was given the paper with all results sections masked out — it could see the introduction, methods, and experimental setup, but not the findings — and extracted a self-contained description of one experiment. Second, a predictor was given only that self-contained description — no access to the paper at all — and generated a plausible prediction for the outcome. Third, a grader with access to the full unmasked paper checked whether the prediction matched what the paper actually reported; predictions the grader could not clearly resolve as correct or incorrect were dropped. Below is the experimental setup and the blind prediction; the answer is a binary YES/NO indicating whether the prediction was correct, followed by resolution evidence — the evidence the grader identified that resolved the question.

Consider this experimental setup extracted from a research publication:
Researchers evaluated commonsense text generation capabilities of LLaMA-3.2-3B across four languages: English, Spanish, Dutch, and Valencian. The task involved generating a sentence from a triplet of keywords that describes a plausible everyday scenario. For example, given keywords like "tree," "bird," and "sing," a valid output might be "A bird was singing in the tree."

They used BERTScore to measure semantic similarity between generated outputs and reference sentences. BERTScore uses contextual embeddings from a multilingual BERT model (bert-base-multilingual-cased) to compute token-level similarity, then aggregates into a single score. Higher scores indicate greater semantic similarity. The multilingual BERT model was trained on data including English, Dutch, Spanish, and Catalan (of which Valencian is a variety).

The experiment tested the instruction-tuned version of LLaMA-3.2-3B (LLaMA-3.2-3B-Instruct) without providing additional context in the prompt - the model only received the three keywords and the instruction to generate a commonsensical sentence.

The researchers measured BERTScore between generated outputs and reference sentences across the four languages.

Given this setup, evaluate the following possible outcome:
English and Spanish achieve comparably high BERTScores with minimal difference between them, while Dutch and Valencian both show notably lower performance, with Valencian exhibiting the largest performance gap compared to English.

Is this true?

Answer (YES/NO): NO